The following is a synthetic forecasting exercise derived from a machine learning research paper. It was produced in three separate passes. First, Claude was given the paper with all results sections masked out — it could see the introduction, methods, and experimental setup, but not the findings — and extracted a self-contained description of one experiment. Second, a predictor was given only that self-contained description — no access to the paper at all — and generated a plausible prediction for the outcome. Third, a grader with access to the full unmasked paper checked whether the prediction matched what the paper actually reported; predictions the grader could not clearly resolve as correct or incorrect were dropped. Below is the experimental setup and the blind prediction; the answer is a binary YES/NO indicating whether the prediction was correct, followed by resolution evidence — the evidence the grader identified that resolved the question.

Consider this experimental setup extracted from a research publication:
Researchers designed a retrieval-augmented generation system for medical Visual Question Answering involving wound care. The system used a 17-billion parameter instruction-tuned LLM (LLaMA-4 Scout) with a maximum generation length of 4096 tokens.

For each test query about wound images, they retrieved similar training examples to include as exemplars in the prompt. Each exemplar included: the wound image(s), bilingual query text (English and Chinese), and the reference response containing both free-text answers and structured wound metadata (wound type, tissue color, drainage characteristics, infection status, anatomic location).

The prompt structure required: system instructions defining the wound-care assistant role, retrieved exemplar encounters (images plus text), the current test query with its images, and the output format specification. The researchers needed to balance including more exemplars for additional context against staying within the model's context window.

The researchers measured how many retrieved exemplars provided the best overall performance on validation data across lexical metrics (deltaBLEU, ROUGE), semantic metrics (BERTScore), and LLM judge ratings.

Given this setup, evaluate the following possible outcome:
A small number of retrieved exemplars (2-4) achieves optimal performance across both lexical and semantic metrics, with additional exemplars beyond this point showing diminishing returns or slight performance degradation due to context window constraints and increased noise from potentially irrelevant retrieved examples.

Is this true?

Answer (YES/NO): YES